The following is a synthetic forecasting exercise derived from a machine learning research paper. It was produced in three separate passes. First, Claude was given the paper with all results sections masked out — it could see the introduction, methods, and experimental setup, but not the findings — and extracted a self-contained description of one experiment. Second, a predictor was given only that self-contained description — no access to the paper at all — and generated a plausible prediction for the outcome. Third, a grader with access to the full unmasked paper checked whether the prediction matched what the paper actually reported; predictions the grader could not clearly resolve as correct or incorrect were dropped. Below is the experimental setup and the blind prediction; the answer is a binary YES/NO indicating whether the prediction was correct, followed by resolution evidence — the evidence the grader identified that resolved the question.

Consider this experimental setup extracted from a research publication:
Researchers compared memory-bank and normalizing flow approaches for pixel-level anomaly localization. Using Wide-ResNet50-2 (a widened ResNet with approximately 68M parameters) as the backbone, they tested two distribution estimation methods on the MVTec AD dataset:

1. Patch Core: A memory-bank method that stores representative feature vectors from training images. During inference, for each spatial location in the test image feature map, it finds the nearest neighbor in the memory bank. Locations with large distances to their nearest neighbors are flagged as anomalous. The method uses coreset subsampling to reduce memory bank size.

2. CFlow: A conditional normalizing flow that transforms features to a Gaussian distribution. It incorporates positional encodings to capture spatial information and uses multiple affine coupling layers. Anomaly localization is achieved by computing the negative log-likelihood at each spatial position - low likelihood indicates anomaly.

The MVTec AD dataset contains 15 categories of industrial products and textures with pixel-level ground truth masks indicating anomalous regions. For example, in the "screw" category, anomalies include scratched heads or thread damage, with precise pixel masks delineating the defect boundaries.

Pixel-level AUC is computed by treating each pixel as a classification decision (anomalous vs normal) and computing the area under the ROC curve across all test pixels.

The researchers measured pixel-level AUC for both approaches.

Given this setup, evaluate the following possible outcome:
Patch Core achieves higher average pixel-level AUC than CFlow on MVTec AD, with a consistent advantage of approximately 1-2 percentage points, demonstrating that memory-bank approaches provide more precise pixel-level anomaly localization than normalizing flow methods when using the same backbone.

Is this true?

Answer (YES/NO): NO